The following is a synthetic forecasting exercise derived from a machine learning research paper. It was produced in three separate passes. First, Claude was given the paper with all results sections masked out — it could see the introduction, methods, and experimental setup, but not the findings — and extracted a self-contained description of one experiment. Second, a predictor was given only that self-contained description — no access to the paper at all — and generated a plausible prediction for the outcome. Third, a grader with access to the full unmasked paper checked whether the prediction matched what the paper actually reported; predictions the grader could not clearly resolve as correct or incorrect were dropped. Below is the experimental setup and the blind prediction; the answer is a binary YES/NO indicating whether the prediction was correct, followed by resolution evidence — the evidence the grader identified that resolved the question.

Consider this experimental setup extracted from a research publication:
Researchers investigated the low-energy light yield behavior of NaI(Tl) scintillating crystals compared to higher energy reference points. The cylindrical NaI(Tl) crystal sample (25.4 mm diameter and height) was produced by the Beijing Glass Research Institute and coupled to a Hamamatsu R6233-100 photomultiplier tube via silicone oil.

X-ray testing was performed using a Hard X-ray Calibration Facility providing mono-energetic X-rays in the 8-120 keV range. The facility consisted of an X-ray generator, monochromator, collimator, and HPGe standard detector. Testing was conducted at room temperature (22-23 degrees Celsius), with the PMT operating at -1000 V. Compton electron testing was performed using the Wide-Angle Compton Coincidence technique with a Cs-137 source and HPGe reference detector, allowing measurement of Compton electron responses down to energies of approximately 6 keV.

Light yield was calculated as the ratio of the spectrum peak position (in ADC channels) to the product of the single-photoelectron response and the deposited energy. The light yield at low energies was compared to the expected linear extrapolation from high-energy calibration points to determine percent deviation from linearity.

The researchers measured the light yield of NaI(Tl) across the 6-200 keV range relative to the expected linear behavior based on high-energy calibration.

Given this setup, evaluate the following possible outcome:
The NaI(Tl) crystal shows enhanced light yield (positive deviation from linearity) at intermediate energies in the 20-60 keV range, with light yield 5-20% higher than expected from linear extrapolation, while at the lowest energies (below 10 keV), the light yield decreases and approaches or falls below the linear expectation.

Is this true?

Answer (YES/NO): NO